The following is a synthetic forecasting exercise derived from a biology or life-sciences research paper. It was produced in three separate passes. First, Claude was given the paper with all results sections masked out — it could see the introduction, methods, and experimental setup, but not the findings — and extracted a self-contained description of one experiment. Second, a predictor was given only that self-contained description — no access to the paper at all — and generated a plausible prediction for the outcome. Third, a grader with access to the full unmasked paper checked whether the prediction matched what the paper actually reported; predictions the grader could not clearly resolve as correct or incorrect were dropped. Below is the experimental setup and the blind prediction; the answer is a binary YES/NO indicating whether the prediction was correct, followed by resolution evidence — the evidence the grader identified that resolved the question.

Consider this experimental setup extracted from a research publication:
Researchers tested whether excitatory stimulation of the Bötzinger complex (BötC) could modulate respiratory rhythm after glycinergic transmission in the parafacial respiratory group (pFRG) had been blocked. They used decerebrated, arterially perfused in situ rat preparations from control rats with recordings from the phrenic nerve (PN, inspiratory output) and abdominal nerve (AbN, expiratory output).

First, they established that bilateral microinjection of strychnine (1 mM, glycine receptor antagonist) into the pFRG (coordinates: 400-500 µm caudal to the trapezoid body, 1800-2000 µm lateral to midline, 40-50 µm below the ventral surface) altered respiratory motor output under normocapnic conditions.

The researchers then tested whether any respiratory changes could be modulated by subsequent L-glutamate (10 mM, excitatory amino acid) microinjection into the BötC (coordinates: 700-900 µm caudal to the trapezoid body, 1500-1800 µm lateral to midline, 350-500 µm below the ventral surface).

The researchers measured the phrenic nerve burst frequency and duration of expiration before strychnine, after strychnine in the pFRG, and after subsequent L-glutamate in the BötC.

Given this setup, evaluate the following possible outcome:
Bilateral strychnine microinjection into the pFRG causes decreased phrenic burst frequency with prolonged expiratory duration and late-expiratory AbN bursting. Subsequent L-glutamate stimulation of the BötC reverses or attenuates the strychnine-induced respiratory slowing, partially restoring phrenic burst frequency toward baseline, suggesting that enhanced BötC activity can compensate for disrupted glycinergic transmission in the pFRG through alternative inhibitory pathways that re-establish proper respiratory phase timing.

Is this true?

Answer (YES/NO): NO